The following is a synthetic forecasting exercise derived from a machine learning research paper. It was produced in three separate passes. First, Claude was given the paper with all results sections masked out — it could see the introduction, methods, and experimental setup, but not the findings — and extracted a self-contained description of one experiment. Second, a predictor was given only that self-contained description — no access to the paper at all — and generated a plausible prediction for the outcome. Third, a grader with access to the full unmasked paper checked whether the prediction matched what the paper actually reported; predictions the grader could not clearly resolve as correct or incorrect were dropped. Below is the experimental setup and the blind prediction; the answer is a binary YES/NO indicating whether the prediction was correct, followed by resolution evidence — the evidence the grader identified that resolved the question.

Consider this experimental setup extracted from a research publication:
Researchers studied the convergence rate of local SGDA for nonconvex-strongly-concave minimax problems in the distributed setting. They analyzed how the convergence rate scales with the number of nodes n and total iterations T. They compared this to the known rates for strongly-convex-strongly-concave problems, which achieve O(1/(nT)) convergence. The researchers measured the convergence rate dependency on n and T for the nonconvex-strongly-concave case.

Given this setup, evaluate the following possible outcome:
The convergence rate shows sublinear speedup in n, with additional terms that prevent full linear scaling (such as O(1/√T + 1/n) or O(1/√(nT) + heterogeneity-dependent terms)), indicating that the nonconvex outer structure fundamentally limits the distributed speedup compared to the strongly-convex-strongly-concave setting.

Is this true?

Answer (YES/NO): NO